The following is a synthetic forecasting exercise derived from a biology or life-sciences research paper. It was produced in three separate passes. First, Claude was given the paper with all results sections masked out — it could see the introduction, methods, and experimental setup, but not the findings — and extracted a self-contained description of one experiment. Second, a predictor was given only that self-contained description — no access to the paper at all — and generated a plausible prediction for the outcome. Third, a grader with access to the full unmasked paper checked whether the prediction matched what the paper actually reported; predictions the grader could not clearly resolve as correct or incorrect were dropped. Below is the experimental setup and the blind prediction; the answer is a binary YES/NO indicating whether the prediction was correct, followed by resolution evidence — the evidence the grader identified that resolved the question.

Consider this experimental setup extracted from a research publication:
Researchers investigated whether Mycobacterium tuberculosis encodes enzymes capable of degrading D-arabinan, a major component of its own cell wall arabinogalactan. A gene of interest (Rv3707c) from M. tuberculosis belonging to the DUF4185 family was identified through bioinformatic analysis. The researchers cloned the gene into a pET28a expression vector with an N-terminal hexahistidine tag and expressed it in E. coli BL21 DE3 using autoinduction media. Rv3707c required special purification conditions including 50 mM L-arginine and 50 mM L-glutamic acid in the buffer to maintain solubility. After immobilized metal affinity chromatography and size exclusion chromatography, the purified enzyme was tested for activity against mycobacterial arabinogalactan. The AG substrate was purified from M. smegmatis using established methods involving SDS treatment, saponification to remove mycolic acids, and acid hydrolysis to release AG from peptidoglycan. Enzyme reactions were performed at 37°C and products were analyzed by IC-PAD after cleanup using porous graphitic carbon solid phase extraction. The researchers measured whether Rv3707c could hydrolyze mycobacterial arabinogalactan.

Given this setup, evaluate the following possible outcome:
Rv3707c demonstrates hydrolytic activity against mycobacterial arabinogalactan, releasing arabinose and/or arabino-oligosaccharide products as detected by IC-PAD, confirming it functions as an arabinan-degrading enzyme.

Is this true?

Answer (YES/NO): YES